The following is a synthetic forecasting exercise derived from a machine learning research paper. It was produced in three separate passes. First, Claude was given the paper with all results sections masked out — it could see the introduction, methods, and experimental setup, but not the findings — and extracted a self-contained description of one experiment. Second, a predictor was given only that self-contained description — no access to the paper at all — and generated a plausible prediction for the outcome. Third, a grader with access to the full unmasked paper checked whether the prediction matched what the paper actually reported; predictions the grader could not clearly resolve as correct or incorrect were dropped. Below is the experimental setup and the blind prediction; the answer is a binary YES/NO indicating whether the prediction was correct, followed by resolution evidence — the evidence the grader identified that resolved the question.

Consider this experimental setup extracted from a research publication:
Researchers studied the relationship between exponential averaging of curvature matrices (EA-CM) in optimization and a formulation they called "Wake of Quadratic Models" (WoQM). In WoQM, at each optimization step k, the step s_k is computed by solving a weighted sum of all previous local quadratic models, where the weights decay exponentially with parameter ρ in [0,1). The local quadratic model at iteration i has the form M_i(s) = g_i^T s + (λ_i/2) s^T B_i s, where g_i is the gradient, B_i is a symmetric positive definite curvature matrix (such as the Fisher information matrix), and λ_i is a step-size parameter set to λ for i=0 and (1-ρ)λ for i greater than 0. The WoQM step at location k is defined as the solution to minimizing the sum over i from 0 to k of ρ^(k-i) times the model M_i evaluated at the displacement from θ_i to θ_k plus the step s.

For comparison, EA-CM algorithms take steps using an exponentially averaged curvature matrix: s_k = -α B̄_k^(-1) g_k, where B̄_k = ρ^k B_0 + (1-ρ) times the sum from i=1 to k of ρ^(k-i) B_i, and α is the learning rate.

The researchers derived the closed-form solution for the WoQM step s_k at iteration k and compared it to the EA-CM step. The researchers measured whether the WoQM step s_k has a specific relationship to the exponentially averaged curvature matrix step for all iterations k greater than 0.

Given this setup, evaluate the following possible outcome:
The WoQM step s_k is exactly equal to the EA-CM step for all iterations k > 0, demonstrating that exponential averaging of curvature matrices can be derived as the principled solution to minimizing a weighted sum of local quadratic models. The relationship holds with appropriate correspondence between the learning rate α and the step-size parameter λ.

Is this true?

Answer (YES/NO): YES